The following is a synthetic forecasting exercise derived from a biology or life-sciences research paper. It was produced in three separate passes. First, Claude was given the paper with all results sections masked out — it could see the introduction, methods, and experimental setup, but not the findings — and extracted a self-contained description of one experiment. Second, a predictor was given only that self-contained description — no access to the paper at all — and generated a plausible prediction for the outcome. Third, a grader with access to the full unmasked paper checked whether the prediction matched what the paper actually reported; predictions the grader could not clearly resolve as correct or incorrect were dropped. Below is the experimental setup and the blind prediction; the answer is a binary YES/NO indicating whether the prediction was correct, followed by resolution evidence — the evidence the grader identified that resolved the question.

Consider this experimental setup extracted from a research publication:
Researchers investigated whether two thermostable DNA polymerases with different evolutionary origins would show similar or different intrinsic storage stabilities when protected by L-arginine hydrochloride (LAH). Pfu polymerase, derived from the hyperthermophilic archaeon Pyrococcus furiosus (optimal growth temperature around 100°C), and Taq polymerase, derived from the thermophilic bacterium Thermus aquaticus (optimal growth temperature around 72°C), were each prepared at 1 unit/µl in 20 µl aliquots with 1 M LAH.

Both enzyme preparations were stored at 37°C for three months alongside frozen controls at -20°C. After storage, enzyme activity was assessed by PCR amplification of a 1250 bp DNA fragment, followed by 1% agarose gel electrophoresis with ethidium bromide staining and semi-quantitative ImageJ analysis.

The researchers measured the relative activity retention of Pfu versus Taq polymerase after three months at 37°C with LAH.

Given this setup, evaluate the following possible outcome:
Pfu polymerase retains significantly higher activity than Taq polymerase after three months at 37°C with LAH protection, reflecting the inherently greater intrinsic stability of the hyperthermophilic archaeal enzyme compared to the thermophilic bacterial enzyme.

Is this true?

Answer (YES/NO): YES